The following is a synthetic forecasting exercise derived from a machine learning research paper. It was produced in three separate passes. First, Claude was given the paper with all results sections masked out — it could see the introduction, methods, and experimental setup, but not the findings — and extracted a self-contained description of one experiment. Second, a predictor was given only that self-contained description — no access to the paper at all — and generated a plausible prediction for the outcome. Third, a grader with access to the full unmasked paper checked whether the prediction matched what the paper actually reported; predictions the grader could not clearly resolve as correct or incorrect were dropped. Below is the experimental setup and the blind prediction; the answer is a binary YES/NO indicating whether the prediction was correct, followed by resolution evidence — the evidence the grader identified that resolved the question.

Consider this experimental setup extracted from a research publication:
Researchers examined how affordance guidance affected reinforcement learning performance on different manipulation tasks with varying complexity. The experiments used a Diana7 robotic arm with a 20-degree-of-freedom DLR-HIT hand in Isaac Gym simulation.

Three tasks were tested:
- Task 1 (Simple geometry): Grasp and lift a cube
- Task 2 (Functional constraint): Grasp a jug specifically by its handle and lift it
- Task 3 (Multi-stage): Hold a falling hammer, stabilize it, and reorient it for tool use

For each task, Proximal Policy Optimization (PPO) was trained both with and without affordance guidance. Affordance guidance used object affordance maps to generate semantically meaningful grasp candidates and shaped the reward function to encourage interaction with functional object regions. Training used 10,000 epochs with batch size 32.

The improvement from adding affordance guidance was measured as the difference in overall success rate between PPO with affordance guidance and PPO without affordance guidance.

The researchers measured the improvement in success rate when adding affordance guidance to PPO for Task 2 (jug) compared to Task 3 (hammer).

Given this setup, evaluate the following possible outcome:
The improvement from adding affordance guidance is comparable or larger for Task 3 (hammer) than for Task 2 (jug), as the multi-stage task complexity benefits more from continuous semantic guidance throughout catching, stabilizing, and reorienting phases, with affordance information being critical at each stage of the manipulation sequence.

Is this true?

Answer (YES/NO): NO